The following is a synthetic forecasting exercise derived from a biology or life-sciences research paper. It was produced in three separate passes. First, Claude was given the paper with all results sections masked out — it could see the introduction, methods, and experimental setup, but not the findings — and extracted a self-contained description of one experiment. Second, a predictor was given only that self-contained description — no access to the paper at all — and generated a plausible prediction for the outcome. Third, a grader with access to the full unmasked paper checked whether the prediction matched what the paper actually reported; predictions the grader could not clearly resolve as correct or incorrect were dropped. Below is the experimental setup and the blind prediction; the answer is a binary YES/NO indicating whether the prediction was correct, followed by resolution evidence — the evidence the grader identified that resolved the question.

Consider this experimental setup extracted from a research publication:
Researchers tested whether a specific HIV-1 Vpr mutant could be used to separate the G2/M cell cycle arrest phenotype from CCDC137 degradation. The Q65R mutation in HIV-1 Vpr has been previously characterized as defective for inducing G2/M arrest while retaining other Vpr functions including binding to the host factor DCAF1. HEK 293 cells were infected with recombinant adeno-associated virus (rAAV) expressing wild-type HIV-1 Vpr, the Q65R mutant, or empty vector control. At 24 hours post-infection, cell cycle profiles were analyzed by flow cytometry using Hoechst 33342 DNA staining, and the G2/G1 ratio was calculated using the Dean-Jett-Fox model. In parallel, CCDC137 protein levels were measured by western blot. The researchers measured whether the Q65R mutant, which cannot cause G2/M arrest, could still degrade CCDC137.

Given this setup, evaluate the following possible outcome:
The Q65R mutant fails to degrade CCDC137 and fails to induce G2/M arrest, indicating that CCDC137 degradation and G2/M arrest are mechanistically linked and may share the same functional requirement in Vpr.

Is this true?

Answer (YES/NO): NO